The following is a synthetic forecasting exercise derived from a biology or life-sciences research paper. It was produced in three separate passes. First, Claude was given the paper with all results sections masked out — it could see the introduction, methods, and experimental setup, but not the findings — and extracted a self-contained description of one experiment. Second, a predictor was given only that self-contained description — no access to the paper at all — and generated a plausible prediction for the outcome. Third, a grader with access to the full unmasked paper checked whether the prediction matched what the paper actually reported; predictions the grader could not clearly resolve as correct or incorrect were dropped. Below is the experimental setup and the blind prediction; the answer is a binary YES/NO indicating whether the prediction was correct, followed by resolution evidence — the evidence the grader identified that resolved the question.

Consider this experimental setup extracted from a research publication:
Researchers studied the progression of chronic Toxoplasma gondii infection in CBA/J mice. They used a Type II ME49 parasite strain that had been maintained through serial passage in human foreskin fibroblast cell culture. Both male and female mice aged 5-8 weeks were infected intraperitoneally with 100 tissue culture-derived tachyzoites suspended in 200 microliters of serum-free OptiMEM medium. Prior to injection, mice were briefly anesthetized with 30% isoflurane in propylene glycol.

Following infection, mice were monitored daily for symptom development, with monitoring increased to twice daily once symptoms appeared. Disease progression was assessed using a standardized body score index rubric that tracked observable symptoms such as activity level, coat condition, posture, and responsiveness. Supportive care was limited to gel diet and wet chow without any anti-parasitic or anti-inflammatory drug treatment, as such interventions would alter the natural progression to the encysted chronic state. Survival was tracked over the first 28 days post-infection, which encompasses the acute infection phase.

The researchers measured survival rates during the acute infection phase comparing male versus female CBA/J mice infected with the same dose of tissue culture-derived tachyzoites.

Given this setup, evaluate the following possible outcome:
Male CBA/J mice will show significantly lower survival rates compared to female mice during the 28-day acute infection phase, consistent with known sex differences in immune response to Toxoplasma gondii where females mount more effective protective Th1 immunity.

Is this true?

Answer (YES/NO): NO